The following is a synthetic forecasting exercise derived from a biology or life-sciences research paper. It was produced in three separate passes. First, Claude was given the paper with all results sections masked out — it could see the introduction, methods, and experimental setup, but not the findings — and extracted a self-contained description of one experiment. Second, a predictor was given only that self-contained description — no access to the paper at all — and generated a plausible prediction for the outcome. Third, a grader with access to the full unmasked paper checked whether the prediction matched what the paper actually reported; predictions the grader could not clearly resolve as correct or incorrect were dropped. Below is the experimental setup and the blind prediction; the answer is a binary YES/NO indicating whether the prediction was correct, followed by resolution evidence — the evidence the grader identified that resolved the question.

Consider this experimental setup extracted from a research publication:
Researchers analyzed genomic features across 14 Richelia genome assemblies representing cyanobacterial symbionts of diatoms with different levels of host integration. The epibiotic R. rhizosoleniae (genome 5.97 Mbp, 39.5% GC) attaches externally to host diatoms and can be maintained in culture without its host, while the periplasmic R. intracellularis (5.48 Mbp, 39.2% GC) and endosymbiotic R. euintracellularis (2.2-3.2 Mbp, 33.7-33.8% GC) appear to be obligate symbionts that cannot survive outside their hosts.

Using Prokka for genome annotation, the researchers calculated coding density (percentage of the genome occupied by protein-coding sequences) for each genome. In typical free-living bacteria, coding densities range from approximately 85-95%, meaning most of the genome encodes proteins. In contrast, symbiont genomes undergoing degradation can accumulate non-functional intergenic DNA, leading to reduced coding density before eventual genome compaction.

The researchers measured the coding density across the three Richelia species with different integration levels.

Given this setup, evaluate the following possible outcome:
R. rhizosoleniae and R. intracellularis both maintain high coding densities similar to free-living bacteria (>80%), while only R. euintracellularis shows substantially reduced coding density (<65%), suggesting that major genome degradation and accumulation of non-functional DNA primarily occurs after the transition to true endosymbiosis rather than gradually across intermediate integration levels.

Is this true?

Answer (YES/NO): NO